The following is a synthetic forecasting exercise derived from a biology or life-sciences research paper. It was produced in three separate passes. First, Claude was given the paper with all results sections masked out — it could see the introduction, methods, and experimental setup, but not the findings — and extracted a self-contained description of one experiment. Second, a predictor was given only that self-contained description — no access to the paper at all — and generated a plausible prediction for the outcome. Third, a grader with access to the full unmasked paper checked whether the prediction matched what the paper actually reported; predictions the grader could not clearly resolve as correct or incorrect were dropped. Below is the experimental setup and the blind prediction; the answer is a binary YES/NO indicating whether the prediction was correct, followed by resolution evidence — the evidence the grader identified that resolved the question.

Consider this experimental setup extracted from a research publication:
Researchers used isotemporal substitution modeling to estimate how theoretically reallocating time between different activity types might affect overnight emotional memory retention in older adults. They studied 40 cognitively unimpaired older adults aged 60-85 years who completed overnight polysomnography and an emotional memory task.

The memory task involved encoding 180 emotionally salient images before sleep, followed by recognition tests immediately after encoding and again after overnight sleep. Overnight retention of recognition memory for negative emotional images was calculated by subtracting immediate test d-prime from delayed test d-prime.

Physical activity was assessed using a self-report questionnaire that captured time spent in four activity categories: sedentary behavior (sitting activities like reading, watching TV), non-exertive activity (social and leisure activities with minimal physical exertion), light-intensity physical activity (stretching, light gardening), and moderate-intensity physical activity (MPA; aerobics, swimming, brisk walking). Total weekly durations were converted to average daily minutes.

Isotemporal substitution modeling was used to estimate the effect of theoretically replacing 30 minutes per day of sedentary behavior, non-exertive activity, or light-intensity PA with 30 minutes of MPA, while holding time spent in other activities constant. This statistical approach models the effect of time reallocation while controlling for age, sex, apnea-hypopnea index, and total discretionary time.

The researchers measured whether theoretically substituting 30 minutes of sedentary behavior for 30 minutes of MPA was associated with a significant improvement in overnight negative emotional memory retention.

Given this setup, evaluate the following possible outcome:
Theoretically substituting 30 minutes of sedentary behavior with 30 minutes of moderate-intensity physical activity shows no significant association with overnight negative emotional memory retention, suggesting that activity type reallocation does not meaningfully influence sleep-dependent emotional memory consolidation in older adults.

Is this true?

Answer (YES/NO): YES